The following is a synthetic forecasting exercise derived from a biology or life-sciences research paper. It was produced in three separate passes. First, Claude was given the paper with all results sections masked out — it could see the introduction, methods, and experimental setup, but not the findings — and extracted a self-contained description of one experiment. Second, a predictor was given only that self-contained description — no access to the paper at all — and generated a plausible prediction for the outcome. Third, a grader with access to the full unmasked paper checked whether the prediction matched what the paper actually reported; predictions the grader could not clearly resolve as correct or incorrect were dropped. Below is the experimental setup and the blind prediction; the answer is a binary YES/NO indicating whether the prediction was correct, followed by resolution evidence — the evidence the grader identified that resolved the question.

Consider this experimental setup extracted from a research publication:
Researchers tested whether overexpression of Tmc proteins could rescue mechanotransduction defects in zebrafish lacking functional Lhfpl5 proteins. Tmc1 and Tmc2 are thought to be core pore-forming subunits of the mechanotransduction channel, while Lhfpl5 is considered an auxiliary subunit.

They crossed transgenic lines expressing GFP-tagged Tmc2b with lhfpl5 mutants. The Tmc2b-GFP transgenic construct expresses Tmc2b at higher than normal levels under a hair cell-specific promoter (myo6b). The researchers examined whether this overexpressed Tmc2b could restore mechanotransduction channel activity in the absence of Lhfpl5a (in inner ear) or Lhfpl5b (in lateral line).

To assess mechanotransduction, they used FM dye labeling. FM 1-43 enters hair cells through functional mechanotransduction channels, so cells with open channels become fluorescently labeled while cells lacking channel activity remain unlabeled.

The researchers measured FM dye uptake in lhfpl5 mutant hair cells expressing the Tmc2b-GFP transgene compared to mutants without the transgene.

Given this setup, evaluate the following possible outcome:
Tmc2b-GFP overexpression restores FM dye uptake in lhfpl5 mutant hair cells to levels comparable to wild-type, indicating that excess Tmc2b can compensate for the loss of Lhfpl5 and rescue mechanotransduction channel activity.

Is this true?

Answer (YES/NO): NO